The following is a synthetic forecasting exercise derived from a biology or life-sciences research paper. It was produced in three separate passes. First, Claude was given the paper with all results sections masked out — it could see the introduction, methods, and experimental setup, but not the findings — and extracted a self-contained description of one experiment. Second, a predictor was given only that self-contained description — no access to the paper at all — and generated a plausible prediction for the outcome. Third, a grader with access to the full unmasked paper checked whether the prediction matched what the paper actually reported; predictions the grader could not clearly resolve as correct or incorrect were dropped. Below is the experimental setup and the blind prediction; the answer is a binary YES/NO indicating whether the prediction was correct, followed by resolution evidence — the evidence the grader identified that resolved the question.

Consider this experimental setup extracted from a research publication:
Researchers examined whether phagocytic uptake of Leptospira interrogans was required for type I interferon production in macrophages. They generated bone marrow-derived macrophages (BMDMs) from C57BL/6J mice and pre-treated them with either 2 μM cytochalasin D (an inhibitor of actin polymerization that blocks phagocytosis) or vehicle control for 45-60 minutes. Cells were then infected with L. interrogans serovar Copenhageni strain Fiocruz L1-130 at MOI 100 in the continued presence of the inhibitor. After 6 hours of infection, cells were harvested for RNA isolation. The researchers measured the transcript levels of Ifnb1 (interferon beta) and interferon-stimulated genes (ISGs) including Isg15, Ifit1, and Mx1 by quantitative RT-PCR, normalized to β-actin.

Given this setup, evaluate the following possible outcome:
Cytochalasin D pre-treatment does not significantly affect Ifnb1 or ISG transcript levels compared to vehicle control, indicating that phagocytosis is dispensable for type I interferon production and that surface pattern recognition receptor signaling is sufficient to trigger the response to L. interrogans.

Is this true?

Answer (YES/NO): NO